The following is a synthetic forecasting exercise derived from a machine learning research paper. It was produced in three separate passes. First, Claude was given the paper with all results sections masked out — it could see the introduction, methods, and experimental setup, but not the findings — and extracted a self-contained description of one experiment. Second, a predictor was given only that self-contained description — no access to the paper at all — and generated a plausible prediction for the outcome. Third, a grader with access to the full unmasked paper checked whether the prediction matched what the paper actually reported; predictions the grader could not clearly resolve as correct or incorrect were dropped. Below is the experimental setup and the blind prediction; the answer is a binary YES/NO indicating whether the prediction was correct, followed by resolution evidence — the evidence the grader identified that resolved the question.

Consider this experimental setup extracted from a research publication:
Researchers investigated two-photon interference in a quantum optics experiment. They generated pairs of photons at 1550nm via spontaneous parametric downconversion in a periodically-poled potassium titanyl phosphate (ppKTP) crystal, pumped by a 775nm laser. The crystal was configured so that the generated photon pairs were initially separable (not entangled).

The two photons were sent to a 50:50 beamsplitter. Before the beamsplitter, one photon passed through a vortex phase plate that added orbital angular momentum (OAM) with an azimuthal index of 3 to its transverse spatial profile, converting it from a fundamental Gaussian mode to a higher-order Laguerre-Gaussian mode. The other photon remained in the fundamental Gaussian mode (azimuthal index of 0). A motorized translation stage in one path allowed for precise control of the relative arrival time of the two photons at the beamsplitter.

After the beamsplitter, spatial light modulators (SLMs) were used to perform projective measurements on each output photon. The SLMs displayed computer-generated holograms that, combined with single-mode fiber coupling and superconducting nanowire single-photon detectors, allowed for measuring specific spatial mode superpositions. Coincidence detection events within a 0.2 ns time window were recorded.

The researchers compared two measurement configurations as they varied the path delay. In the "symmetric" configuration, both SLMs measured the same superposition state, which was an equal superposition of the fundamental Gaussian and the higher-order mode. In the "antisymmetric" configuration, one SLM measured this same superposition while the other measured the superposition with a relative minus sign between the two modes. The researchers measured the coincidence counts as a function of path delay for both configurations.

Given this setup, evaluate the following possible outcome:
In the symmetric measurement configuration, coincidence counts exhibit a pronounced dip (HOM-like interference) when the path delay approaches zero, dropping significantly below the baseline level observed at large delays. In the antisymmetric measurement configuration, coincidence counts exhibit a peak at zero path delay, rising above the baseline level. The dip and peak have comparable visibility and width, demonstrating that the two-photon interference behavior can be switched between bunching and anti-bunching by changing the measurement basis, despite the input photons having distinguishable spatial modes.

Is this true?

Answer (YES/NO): YES